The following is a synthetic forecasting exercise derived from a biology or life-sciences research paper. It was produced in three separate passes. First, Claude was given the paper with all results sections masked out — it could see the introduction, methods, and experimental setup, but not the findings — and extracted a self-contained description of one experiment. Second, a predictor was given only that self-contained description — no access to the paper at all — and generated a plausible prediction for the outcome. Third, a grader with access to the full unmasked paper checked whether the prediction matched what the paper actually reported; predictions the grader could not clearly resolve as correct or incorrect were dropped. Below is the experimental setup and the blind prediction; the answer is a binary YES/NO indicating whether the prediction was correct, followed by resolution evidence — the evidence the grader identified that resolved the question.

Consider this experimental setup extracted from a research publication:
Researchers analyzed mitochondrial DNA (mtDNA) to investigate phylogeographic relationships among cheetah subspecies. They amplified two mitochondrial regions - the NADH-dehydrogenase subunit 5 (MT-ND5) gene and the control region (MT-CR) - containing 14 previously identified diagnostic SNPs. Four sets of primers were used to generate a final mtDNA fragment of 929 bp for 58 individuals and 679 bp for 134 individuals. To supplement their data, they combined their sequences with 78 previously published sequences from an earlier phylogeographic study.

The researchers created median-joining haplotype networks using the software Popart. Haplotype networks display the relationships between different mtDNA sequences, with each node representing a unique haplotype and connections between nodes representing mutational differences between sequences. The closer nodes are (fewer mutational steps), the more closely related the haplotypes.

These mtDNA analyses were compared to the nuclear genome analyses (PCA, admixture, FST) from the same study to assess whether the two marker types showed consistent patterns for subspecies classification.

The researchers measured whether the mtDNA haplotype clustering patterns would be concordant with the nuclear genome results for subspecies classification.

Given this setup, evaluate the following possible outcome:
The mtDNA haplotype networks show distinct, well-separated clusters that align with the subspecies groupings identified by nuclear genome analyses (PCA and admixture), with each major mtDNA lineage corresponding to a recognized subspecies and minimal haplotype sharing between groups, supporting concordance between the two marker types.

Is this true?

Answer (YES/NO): NO